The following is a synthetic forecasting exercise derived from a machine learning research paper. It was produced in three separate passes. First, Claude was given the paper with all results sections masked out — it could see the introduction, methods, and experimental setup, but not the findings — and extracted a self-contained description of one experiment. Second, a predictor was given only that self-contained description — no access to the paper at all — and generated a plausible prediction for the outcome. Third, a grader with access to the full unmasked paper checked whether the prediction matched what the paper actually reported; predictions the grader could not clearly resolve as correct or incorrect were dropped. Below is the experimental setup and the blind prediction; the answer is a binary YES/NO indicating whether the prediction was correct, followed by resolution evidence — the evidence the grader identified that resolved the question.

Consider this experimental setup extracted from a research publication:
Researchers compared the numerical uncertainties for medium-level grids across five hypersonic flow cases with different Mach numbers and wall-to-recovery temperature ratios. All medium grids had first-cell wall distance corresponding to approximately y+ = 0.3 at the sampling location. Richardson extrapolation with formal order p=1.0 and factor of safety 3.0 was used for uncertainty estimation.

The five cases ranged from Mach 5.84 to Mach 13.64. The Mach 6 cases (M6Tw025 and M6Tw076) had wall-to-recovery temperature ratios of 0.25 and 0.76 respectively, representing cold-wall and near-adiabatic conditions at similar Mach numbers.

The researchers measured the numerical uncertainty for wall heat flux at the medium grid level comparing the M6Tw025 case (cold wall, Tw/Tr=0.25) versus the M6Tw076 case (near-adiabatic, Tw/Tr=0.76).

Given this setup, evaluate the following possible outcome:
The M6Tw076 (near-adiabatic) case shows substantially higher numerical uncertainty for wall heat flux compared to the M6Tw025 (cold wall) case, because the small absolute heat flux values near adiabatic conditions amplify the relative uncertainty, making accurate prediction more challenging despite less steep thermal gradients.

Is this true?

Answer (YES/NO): NO